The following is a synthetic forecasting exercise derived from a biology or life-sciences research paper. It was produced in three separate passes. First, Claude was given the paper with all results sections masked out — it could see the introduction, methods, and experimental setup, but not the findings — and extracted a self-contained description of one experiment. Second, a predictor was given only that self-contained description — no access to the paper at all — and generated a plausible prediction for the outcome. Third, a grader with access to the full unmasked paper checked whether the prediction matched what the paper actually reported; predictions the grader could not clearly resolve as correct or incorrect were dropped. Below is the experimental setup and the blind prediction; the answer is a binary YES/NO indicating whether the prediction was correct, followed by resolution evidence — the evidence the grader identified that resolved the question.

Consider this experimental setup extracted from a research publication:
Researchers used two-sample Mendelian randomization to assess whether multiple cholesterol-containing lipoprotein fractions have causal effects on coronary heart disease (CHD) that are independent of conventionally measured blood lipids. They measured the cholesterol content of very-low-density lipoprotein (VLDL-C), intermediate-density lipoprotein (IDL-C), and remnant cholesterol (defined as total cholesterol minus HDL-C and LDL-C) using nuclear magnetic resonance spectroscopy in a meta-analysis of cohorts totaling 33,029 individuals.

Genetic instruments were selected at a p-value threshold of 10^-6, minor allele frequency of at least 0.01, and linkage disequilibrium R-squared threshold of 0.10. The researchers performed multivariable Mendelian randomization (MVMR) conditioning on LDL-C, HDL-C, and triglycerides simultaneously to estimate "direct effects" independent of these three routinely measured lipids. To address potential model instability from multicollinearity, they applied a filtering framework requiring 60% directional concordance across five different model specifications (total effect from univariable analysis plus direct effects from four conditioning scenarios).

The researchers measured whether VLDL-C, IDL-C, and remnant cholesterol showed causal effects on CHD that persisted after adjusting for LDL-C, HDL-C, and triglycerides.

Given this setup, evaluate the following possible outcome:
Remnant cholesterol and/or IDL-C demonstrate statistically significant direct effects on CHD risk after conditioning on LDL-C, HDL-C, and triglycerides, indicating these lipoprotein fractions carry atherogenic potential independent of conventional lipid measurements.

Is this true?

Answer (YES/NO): YES